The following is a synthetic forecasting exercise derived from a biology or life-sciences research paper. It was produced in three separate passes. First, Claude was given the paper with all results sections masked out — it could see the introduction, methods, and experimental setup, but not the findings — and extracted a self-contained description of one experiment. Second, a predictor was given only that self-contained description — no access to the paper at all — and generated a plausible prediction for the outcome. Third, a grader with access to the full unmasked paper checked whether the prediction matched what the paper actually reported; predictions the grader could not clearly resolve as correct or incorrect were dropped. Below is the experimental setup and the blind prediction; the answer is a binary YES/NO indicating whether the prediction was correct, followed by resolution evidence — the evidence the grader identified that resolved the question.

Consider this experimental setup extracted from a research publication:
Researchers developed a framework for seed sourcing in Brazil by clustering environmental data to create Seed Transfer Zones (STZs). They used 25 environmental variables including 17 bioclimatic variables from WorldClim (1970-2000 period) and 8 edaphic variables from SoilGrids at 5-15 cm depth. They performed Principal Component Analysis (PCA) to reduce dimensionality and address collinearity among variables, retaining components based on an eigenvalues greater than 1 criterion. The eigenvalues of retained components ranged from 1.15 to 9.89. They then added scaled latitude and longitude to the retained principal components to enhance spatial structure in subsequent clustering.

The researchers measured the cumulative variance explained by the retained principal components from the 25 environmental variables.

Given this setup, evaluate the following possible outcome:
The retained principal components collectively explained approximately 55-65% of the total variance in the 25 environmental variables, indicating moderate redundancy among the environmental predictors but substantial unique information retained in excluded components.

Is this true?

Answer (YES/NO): NO